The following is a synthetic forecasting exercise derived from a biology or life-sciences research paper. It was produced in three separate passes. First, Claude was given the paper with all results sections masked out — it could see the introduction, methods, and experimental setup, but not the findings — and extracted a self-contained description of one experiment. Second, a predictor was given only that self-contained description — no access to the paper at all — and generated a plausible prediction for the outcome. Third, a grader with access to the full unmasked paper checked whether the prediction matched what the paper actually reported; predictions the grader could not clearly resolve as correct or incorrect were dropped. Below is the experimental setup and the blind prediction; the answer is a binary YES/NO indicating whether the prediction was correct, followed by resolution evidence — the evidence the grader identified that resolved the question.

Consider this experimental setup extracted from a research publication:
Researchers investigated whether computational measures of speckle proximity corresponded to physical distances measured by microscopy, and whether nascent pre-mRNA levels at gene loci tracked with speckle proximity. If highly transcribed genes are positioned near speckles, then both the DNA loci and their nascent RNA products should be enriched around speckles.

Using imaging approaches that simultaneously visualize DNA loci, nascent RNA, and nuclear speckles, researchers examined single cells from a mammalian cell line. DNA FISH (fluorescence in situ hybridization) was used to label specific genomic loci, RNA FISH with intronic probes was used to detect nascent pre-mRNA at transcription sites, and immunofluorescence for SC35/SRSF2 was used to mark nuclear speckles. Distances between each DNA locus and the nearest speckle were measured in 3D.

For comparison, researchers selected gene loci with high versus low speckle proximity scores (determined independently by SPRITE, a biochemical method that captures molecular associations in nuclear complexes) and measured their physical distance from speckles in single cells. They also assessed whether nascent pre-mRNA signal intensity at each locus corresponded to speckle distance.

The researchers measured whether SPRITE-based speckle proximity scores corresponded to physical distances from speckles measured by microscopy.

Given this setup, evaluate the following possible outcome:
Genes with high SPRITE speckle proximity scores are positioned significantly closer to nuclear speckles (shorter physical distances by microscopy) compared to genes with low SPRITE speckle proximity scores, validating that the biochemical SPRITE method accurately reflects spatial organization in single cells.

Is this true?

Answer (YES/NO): YES